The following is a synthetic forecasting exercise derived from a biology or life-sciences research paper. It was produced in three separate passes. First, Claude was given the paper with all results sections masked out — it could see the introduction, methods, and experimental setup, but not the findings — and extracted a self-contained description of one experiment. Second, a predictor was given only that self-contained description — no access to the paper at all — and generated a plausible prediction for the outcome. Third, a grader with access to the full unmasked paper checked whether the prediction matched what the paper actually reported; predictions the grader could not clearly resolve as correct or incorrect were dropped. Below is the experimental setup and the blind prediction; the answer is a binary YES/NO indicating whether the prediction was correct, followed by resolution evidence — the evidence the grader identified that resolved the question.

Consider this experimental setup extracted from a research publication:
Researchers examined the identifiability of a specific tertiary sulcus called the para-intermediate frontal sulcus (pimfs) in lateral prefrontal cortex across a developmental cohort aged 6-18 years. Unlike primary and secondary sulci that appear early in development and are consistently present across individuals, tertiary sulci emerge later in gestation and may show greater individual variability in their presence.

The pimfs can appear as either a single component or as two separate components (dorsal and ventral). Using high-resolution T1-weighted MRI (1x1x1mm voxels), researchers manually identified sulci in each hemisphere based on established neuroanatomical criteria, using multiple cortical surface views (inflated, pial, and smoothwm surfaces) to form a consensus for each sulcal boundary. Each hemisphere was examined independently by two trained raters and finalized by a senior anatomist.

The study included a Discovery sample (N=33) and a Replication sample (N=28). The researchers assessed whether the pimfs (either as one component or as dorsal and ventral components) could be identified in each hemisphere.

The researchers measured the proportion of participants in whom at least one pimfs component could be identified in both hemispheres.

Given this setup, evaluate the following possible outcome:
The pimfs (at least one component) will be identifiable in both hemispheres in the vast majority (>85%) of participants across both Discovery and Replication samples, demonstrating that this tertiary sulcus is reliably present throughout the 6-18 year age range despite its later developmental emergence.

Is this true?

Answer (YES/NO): NO